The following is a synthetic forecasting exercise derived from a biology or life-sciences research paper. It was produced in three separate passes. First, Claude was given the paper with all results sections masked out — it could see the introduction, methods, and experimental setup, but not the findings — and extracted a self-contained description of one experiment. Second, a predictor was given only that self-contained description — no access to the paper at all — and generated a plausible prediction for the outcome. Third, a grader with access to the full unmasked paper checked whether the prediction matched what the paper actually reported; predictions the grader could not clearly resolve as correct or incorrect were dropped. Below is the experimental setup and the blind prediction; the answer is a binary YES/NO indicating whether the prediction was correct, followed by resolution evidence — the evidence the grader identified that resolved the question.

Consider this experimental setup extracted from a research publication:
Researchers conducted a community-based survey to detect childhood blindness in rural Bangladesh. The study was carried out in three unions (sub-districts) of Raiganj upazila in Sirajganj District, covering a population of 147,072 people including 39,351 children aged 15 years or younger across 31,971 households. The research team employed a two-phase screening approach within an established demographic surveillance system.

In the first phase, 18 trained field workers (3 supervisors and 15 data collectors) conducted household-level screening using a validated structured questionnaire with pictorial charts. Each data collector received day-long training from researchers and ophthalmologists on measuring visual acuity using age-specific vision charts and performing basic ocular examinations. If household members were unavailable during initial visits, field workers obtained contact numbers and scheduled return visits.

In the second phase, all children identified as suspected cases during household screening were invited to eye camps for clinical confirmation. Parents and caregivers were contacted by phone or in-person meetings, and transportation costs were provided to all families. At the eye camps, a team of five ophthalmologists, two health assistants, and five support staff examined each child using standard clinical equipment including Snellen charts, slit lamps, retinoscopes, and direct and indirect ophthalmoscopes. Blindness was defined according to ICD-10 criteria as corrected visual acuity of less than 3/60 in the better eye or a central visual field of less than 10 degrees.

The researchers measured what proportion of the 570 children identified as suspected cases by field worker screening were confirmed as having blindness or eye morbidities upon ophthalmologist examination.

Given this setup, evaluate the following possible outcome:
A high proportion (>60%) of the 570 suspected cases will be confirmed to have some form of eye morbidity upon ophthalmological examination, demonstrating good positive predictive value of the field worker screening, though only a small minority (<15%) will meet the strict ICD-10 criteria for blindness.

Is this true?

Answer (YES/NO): NO